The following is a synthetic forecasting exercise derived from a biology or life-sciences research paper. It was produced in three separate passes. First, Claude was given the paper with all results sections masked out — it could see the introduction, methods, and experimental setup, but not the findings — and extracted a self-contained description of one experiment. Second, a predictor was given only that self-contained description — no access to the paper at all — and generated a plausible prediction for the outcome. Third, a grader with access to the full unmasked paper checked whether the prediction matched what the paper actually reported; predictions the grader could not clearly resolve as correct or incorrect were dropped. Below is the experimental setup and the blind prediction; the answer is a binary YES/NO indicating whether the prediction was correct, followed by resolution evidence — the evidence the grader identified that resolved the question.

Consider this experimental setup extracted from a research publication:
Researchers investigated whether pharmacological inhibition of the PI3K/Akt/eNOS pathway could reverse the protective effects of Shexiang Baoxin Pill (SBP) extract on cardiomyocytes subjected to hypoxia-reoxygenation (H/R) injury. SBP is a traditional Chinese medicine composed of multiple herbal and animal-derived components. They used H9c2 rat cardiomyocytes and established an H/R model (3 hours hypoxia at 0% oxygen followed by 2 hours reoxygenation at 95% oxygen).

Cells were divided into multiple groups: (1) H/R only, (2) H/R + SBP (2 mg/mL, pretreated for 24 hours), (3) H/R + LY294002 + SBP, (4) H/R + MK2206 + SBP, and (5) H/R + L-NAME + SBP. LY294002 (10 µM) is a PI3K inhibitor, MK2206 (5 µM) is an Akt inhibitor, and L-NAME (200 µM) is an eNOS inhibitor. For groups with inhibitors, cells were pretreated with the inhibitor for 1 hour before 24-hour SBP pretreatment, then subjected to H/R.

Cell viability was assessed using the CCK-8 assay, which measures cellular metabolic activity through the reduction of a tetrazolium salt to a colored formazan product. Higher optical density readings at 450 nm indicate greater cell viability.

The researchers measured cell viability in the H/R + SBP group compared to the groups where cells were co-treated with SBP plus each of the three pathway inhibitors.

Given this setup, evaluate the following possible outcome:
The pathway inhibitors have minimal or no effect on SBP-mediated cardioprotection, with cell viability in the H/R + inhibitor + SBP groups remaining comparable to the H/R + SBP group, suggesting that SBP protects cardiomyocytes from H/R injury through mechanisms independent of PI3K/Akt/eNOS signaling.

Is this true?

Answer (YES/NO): NO